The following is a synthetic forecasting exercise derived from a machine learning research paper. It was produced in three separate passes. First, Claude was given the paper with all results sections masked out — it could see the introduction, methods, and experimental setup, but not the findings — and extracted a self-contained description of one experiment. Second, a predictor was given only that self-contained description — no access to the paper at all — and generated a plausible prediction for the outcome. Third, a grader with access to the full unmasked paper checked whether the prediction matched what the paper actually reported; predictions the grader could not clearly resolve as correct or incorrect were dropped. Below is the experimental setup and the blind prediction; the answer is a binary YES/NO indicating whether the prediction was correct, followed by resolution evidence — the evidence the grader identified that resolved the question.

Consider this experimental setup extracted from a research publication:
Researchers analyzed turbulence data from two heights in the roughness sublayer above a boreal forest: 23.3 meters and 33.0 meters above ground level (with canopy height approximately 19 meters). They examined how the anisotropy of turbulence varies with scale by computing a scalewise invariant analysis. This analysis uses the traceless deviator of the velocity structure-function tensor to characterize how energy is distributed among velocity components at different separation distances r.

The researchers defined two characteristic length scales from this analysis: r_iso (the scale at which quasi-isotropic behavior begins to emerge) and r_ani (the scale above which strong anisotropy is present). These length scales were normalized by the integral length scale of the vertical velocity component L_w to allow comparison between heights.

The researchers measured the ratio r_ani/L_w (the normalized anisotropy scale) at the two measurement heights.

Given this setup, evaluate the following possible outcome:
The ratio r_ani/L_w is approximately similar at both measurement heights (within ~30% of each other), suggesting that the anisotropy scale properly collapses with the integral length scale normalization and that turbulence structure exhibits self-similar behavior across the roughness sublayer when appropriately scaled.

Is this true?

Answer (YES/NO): NO